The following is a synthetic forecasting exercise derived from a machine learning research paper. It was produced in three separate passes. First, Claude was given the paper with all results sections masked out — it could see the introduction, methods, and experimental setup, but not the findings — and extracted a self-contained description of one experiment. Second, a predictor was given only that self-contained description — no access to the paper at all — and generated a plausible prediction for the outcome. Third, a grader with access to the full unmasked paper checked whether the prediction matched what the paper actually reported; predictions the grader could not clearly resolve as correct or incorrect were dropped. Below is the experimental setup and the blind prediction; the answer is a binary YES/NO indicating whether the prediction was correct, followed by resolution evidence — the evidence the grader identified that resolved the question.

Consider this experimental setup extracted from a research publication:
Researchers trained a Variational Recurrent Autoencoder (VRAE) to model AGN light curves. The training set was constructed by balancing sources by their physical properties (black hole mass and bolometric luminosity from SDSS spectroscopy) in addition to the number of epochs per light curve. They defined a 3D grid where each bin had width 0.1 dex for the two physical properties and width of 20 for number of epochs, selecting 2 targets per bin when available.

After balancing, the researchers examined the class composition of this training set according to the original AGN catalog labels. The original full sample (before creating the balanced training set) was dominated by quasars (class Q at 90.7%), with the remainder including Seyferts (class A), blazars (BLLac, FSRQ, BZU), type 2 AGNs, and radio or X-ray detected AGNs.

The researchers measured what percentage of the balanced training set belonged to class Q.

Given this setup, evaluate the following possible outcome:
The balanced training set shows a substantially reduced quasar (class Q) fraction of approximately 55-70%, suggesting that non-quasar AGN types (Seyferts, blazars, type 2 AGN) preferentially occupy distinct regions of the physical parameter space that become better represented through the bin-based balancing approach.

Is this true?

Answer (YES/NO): NO